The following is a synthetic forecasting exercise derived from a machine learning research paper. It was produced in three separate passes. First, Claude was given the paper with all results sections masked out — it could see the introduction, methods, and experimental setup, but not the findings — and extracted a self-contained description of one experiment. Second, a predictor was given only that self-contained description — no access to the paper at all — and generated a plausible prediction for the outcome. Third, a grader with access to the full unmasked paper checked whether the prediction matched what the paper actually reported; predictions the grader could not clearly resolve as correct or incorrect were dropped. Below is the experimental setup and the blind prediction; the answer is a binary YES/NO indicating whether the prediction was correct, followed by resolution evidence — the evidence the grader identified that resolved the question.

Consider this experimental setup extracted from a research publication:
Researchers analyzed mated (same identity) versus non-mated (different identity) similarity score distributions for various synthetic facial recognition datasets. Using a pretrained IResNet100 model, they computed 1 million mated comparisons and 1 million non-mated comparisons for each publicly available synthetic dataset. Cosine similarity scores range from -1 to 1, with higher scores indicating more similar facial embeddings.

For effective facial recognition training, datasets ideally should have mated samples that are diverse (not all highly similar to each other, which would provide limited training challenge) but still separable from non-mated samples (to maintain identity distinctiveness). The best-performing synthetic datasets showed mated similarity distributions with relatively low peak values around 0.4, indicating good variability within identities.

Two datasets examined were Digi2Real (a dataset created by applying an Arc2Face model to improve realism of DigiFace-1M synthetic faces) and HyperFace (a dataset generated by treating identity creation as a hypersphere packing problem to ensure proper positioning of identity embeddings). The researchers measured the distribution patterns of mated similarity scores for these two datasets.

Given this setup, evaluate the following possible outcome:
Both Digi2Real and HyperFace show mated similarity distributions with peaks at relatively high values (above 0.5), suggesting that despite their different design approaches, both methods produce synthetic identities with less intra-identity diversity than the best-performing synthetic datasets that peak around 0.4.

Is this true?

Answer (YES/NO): YES